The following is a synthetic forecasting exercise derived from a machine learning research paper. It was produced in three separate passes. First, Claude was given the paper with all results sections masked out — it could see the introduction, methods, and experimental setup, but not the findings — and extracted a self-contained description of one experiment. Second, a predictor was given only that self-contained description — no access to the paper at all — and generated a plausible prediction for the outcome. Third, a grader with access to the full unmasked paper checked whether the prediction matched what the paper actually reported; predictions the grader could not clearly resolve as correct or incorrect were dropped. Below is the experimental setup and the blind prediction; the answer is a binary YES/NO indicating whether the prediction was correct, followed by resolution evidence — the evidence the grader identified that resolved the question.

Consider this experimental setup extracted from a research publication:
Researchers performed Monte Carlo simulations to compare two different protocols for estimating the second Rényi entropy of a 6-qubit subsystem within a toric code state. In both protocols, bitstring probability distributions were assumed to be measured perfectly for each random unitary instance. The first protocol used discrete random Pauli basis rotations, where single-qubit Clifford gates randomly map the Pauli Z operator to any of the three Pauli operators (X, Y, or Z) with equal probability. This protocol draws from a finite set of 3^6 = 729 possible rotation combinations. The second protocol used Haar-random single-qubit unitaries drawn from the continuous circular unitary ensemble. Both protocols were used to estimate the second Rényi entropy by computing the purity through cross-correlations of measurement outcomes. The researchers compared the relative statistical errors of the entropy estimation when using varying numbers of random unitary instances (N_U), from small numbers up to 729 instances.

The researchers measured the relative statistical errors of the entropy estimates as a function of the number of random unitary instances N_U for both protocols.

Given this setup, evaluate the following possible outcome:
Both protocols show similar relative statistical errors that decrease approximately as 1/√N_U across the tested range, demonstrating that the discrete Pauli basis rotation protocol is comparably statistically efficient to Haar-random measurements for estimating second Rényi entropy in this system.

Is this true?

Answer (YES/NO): NO